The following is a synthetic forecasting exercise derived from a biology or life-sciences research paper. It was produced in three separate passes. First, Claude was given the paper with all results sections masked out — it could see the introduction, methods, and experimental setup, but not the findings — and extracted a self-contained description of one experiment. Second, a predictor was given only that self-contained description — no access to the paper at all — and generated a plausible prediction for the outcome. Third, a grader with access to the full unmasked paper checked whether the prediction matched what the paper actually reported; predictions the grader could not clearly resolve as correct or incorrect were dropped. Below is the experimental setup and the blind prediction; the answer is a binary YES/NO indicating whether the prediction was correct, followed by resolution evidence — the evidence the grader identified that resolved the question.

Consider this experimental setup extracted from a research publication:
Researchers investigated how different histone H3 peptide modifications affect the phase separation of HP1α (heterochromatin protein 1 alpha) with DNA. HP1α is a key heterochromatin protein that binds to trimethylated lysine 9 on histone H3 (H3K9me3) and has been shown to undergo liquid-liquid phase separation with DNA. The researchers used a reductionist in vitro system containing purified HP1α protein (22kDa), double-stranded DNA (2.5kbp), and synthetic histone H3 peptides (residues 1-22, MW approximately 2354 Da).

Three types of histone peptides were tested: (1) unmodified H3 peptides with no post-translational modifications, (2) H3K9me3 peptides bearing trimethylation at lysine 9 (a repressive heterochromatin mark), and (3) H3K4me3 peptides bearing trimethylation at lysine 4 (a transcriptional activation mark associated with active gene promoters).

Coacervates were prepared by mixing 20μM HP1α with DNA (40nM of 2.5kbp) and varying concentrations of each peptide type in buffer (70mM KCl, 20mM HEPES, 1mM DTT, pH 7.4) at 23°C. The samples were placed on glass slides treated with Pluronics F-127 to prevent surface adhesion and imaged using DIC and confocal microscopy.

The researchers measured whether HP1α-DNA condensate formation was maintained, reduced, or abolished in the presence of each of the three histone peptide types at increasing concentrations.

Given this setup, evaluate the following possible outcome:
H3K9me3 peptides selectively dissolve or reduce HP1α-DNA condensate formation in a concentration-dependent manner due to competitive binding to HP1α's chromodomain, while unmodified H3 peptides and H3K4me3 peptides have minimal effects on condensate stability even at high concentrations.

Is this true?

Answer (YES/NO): NO